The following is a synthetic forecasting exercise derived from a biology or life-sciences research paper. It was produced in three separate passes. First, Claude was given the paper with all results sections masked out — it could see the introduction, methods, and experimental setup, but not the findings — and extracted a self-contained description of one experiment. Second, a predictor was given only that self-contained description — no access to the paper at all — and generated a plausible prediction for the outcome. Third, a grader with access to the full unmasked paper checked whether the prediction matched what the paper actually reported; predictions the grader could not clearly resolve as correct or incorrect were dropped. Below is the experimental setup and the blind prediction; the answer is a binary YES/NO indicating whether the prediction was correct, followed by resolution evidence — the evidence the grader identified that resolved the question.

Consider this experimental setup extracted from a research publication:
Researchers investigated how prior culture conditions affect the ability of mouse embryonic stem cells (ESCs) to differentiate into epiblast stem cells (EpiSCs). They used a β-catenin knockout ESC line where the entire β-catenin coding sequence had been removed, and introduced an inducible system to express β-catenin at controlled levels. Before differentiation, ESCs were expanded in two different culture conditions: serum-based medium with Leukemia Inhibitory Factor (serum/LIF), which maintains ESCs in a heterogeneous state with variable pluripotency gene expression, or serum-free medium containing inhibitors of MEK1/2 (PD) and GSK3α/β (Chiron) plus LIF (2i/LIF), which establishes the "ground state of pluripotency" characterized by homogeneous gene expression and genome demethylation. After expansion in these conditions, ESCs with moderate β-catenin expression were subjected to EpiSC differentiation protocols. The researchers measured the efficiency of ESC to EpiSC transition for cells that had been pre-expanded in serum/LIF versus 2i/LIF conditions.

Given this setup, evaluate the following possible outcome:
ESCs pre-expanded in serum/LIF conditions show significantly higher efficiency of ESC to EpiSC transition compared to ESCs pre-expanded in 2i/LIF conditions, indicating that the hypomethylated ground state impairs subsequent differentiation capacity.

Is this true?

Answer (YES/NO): NO